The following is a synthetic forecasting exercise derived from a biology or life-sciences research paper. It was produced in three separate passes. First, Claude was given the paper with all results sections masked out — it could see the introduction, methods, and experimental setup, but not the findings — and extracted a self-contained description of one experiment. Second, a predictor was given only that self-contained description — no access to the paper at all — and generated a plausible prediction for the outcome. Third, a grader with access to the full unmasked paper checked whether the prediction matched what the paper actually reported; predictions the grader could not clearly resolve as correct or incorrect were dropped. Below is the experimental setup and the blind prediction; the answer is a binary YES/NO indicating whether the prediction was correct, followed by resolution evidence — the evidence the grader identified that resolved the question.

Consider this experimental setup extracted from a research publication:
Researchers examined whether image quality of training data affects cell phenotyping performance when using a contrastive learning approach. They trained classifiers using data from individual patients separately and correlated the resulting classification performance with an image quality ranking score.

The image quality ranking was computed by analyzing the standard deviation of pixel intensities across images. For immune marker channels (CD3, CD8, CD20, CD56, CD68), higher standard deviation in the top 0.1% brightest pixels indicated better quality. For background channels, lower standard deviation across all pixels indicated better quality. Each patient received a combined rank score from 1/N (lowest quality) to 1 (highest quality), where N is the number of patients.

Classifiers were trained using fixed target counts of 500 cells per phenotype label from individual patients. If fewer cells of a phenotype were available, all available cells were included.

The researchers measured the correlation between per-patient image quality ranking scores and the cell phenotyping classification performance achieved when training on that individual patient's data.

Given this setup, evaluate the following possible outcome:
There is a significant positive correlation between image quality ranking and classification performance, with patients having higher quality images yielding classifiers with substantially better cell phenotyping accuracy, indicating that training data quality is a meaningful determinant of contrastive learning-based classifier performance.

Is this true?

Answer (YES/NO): YES